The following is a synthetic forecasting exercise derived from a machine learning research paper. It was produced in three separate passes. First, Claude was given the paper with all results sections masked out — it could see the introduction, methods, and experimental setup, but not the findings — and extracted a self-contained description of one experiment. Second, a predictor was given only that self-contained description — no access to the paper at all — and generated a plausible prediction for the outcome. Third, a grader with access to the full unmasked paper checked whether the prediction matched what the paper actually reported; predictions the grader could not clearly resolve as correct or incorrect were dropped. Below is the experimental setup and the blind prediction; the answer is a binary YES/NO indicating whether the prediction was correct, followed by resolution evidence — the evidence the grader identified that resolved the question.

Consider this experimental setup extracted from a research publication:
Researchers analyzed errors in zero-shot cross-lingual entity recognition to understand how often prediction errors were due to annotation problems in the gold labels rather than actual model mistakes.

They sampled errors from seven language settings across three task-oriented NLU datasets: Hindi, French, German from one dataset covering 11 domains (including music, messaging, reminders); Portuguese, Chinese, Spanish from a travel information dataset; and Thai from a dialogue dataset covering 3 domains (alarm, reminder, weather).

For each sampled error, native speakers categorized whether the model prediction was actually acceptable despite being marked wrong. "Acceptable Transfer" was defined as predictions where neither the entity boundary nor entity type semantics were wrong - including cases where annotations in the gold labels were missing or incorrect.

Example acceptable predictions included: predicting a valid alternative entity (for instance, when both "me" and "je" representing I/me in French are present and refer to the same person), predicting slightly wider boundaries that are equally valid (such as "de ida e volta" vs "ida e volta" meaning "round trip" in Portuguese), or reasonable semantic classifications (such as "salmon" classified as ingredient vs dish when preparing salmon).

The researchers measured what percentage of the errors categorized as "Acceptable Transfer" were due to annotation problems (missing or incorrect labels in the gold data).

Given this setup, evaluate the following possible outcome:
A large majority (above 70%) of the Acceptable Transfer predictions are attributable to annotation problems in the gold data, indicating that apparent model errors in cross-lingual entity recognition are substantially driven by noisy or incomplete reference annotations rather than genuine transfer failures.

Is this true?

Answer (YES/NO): NO